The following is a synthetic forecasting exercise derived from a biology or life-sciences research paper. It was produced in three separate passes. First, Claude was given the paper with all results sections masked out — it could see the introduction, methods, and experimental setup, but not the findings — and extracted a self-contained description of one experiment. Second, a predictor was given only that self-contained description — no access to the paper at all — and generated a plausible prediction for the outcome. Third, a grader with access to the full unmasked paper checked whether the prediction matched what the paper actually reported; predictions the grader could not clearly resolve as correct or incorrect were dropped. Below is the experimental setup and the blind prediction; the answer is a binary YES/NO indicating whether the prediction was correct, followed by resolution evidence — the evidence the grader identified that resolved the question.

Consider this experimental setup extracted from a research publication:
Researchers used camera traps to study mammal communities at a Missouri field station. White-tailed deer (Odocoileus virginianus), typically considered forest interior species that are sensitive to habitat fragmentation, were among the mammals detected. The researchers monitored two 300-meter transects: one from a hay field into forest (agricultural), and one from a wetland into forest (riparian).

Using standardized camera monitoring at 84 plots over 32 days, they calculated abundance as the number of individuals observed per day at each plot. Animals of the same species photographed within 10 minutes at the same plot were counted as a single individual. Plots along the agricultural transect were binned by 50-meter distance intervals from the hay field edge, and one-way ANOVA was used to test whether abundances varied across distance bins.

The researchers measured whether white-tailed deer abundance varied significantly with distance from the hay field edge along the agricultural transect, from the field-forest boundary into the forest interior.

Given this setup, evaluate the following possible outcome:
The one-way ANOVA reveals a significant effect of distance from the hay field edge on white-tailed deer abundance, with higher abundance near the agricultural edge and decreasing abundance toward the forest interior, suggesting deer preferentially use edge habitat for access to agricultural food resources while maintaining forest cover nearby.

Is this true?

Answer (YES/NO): NO